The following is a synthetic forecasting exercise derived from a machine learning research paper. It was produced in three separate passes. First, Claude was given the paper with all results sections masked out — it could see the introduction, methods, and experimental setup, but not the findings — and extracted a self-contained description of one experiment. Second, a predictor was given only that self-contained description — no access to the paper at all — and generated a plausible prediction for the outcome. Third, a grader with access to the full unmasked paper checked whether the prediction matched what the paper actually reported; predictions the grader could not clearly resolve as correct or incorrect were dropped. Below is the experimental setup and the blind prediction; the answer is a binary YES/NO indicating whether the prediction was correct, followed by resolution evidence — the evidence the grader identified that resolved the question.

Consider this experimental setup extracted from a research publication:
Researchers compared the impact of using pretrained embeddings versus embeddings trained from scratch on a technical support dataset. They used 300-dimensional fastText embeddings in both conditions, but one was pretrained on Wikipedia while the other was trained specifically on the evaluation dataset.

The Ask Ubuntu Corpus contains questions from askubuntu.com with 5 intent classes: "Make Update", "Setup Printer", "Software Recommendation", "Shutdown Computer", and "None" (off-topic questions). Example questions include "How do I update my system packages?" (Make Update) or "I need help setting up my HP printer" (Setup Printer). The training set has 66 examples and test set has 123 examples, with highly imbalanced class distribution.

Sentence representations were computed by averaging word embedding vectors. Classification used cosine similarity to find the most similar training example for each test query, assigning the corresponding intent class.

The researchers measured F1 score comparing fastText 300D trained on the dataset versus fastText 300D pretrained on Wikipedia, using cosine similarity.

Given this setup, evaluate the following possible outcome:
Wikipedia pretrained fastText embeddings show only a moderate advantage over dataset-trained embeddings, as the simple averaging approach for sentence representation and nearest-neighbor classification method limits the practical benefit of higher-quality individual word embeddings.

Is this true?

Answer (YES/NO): NO